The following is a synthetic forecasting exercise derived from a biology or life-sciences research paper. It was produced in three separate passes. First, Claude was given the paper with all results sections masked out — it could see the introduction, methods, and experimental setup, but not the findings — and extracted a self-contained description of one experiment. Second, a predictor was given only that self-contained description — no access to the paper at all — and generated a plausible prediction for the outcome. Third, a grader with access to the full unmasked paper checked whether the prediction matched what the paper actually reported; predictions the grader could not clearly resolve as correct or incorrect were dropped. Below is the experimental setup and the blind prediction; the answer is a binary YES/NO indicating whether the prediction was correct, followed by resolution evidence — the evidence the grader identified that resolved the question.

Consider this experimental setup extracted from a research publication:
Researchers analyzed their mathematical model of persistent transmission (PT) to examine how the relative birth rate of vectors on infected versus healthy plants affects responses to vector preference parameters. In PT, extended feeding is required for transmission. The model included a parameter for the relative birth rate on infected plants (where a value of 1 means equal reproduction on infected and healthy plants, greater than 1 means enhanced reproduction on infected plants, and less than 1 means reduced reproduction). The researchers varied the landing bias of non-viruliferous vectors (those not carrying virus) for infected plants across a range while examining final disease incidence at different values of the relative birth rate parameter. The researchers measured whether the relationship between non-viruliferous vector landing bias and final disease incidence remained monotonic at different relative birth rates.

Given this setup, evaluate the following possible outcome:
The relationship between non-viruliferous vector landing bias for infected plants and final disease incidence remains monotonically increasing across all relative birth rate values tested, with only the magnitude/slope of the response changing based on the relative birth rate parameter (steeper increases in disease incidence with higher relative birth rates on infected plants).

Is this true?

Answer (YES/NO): NO